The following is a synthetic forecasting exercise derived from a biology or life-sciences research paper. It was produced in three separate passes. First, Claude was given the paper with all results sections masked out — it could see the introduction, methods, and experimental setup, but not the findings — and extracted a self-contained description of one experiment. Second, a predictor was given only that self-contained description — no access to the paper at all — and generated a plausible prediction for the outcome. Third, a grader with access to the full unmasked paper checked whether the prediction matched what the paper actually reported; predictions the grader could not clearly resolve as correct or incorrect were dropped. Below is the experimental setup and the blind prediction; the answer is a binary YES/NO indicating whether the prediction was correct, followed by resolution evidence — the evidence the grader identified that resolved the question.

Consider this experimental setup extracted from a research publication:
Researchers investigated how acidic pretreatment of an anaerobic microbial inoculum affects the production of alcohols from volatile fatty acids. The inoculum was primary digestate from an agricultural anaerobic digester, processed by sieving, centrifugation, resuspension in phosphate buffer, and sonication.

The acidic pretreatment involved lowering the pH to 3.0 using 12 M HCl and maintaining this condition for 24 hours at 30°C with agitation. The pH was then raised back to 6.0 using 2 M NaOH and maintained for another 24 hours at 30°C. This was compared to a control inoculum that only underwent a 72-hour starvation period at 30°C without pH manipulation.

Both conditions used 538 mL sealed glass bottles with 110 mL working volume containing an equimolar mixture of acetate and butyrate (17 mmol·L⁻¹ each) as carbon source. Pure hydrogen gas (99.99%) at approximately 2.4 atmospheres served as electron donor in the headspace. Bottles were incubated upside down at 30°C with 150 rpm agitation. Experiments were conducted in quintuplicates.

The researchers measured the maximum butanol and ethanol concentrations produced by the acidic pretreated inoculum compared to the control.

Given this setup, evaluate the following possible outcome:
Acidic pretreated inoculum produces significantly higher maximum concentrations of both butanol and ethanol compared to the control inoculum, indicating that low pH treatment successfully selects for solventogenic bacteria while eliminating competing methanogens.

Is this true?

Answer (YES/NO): NO